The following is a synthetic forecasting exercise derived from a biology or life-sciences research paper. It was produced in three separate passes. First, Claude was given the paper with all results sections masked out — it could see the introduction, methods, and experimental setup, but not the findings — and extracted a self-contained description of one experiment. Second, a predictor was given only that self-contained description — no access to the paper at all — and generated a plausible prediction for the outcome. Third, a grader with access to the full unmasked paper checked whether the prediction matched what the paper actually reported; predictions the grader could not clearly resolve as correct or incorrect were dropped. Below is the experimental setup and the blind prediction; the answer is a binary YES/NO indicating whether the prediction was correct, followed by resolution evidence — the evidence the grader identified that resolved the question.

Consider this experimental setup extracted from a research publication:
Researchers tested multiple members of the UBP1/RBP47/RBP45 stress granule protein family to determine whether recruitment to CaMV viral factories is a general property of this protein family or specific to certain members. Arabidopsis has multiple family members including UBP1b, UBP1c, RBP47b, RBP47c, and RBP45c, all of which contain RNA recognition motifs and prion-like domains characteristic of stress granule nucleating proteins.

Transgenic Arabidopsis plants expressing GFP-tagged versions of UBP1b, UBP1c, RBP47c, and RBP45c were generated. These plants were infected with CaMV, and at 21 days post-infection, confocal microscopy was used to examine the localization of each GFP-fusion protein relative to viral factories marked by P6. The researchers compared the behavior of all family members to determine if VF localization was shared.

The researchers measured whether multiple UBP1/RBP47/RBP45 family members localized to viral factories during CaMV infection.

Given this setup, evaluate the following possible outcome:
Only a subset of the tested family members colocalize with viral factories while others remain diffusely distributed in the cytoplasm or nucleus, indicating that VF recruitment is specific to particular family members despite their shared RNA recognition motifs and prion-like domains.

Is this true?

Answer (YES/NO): NO